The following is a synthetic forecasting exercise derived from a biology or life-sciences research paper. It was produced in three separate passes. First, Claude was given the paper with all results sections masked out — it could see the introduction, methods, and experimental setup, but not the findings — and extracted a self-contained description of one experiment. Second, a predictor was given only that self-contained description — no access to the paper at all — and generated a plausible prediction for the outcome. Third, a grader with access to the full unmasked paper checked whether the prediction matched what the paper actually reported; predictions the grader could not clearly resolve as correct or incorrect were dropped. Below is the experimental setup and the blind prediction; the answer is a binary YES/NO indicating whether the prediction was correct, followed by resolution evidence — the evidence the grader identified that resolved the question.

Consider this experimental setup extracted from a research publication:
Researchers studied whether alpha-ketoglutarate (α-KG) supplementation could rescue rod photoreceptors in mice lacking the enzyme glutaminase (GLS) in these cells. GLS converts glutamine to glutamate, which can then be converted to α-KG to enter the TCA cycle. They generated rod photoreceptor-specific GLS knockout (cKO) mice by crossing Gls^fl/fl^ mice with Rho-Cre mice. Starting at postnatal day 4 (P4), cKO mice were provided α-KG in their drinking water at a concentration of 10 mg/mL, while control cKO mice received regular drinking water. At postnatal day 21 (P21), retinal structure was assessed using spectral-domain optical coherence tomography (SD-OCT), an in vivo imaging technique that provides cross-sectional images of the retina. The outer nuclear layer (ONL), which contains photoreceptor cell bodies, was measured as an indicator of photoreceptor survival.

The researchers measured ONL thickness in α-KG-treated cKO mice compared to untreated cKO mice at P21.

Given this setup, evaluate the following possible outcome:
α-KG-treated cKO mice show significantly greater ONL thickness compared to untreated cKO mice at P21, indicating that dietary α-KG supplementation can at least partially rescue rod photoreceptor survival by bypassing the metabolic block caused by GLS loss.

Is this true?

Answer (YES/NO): YES